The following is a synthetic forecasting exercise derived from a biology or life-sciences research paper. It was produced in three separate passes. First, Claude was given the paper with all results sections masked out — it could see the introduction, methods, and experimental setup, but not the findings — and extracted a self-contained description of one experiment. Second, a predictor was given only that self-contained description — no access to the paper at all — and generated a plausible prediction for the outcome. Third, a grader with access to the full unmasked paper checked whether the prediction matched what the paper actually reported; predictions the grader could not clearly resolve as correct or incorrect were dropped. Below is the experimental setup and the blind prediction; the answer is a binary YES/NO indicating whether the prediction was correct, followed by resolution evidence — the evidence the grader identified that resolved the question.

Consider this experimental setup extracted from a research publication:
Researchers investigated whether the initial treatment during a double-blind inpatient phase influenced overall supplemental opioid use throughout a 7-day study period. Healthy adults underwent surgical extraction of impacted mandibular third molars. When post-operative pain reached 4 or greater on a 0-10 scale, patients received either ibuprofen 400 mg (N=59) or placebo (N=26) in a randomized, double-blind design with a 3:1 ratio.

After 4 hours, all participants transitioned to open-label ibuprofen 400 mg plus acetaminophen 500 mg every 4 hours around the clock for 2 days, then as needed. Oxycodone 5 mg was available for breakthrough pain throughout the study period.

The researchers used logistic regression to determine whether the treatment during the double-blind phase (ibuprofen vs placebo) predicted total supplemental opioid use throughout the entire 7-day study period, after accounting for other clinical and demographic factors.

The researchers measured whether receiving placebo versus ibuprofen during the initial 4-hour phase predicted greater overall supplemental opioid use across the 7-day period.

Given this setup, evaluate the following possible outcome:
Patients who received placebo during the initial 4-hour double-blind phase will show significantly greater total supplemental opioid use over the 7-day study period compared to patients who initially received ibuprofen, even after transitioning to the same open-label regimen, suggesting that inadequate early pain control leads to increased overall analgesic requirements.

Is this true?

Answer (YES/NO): NO